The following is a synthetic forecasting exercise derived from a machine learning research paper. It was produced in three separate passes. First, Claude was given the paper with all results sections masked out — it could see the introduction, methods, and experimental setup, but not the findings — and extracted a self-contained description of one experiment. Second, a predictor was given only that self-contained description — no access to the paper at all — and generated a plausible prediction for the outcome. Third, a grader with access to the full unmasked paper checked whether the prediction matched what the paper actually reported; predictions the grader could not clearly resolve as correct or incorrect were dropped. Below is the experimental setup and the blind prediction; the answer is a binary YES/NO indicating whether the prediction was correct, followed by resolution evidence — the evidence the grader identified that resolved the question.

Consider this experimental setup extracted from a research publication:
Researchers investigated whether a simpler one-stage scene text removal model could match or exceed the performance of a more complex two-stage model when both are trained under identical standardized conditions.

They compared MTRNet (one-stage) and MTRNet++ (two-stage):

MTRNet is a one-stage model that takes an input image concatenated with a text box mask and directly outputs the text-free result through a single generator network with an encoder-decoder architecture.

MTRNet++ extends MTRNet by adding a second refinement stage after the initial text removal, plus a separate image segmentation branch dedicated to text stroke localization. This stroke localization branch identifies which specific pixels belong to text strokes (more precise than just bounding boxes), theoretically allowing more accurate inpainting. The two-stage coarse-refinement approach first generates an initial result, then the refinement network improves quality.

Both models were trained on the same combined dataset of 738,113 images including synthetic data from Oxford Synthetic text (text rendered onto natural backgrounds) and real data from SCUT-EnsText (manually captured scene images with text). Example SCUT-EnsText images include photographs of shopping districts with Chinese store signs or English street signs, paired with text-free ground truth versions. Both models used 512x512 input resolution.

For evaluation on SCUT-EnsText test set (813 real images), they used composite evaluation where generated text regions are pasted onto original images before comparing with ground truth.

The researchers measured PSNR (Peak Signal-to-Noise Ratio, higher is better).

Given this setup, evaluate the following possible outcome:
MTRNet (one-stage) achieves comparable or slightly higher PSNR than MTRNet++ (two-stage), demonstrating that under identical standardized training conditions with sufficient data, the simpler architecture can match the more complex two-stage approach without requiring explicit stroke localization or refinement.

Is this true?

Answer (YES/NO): YES